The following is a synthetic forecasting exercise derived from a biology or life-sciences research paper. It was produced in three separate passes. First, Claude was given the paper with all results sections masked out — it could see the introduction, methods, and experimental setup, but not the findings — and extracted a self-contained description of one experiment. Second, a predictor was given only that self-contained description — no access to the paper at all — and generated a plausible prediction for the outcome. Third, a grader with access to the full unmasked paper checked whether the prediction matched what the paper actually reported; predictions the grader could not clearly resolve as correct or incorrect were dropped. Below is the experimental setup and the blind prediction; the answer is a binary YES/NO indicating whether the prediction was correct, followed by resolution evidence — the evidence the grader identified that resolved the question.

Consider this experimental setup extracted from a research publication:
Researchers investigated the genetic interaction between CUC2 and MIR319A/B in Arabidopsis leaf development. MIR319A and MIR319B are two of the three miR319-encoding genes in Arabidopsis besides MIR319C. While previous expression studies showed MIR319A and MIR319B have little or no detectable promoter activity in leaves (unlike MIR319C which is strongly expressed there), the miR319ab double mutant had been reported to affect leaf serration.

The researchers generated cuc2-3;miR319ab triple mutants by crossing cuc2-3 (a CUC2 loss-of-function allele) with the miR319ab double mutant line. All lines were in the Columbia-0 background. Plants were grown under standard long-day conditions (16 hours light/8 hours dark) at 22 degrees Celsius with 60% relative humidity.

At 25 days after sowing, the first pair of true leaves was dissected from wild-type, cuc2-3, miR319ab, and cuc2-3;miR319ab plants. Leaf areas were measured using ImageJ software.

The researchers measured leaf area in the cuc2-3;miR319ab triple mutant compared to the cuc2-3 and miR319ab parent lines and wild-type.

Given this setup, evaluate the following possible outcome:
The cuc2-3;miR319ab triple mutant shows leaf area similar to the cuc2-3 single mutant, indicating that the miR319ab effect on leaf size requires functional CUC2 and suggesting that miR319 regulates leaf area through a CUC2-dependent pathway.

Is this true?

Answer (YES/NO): NO